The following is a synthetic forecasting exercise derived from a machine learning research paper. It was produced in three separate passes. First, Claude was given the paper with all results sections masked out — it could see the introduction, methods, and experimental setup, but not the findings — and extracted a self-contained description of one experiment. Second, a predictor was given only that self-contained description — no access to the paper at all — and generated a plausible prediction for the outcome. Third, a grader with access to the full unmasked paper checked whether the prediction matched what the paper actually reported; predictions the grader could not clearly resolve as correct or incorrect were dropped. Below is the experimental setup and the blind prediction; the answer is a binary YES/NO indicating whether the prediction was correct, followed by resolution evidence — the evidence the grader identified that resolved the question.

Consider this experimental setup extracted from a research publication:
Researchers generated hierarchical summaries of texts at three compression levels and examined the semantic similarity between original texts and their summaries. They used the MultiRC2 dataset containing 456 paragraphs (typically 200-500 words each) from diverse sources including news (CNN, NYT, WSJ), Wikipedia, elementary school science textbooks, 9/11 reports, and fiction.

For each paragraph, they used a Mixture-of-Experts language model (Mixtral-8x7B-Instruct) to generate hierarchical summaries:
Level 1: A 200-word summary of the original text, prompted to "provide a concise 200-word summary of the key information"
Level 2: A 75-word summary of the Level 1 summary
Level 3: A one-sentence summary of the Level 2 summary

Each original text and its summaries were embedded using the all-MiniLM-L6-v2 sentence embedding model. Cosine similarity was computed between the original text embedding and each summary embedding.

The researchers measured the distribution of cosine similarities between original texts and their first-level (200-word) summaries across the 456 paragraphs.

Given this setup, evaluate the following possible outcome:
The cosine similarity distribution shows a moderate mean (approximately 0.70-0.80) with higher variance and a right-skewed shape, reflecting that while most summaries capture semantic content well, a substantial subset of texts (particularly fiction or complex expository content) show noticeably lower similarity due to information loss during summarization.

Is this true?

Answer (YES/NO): NO